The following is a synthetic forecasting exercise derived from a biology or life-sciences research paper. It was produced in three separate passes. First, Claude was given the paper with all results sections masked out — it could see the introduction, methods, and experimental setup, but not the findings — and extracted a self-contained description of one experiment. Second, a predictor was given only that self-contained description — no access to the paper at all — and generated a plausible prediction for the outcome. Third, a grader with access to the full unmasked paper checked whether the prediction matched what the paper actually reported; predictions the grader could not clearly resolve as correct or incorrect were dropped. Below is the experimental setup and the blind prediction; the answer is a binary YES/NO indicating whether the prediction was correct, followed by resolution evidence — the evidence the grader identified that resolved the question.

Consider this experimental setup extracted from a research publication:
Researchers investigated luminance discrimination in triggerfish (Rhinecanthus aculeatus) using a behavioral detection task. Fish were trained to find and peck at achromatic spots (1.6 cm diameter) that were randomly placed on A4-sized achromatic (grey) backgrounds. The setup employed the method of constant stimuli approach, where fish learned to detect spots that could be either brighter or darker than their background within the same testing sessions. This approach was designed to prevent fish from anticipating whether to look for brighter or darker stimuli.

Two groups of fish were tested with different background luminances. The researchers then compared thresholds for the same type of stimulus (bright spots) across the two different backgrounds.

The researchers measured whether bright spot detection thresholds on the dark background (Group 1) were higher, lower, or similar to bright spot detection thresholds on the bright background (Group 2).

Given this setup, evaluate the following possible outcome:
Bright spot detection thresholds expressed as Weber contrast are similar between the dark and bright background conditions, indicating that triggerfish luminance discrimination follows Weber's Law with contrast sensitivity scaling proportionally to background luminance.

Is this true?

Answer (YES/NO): YES